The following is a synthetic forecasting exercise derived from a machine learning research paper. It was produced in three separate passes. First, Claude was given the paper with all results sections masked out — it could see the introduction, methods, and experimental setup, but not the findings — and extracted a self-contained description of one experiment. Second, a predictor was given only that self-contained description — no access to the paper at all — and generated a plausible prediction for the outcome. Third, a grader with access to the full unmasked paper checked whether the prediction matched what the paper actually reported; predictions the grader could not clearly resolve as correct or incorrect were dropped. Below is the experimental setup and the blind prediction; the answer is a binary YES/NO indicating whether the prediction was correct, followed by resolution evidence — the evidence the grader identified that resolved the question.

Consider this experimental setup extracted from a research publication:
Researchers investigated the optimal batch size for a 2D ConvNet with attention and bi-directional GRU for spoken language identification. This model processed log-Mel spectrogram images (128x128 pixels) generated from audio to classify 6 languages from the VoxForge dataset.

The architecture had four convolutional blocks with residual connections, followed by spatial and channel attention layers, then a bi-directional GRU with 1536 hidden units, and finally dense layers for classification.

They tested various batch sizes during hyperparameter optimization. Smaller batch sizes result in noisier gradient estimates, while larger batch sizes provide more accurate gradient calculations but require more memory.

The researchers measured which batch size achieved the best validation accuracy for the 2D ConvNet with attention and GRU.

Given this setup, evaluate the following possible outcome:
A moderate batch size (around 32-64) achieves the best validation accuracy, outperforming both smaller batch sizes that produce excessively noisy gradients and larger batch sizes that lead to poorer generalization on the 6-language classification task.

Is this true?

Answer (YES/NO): NO